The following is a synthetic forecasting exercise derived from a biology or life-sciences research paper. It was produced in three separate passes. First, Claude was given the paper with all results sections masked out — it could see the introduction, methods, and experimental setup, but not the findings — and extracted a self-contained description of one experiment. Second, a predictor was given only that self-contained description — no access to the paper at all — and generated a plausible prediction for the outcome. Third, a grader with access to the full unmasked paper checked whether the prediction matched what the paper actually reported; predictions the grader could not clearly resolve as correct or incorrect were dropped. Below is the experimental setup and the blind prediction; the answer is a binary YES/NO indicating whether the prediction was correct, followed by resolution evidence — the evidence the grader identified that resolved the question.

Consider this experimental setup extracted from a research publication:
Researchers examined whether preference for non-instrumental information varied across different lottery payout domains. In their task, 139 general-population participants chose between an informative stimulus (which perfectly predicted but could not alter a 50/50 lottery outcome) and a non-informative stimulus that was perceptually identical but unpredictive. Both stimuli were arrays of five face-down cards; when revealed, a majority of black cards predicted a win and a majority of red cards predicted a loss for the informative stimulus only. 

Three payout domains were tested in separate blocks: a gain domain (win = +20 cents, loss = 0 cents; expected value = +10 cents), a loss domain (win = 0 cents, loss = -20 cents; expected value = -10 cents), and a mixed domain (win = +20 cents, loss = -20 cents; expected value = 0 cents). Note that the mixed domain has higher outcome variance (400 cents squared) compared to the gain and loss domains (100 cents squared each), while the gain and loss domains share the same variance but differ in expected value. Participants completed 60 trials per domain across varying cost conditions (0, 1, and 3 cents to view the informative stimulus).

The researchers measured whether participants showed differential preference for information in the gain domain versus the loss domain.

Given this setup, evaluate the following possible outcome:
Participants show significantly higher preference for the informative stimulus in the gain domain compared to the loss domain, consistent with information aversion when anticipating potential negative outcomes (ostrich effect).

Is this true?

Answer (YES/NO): NO